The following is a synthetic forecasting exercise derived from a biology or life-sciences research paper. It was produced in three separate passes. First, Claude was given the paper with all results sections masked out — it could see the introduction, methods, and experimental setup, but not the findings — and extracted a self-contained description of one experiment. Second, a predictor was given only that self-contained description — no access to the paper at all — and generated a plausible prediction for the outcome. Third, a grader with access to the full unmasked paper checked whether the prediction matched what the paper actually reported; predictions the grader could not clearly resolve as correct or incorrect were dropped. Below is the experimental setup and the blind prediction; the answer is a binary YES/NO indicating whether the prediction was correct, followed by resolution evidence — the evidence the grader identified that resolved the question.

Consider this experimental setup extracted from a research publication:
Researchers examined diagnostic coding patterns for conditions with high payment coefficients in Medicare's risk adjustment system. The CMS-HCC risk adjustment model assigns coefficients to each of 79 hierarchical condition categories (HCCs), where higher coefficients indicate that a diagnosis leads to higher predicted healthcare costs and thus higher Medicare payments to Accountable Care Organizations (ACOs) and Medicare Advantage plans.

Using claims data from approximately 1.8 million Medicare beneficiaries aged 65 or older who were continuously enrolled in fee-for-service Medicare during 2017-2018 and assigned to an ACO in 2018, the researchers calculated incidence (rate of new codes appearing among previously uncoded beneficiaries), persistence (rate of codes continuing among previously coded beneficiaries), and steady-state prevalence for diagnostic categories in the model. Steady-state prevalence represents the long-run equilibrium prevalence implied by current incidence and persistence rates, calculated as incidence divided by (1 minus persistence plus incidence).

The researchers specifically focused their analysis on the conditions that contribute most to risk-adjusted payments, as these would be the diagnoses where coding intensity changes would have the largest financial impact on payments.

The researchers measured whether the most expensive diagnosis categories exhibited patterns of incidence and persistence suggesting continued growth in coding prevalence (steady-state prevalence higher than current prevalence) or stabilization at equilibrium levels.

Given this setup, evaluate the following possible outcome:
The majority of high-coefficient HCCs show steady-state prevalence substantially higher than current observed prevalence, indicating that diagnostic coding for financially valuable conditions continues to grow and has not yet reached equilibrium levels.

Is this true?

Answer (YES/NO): YES